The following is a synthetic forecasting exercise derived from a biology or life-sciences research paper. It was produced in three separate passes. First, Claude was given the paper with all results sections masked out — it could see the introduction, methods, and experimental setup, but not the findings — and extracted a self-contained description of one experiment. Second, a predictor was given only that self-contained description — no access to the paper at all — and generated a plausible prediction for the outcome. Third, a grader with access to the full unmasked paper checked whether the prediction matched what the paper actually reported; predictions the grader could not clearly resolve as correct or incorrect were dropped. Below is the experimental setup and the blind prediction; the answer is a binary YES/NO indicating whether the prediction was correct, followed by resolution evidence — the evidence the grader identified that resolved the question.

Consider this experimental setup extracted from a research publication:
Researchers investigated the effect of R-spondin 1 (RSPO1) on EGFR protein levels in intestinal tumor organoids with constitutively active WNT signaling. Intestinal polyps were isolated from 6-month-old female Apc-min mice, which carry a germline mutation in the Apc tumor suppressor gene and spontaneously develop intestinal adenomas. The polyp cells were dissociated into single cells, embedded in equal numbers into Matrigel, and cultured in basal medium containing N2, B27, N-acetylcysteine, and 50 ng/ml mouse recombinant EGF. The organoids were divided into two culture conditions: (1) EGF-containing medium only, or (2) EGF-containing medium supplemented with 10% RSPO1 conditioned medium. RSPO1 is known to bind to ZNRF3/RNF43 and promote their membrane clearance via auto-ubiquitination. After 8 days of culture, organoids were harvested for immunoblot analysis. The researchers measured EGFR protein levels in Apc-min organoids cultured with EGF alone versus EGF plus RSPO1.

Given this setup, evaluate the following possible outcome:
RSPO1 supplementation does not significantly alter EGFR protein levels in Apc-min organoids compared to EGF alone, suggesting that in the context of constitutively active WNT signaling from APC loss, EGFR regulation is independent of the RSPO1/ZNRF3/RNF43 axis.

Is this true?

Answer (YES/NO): NO